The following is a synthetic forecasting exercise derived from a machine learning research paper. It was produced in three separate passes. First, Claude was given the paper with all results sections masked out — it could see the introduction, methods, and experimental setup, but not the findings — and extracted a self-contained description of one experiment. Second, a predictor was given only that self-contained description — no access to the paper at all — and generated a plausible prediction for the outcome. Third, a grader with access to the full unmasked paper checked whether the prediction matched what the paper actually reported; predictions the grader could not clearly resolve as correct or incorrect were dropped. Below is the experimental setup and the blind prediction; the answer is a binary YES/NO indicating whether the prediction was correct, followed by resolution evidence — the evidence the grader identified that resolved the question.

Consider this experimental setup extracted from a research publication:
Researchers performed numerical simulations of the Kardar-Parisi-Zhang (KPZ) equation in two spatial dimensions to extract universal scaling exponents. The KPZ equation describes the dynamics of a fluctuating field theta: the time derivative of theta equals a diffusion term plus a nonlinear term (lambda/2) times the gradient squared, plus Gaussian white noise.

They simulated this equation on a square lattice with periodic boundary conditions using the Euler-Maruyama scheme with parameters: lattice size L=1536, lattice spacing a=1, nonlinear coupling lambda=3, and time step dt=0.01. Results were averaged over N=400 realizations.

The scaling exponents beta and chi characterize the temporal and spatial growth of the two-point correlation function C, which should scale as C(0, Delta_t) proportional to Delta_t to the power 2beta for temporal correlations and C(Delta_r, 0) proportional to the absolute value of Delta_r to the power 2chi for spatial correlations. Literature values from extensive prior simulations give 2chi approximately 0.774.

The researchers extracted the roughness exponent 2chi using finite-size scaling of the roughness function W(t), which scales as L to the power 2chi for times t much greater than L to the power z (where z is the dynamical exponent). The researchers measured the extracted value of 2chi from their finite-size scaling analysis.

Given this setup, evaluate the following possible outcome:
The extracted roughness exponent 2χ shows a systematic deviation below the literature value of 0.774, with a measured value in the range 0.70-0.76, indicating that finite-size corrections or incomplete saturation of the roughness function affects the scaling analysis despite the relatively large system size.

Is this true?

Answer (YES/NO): NO